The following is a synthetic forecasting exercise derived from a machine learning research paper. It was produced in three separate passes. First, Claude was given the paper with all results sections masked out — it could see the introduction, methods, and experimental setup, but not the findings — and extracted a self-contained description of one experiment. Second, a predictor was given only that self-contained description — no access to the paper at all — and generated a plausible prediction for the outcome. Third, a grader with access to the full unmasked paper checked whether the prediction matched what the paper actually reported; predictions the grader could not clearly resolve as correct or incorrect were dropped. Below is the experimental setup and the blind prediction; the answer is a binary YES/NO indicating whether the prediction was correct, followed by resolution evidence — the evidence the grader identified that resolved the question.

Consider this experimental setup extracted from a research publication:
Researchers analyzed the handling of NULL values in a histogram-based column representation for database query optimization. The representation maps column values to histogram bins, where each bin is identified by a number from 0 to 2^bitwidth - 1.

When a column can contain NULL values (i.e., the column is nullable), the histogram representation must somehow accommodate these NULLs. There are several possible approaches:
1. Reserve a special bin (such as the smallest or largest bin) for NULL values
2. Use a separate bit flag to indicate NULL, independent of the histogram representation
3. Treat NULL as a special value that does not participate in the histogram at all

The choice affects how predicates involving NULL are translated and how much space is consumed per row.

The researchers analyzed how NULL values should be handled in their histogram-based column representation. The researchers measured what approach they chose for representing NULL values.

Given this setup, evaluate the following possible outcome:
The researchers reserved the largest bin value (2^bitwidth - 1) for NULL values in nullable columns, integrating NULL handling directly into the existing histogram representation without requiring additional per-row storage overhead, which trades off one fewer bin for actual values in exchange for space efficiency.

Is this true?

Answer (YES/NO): NO